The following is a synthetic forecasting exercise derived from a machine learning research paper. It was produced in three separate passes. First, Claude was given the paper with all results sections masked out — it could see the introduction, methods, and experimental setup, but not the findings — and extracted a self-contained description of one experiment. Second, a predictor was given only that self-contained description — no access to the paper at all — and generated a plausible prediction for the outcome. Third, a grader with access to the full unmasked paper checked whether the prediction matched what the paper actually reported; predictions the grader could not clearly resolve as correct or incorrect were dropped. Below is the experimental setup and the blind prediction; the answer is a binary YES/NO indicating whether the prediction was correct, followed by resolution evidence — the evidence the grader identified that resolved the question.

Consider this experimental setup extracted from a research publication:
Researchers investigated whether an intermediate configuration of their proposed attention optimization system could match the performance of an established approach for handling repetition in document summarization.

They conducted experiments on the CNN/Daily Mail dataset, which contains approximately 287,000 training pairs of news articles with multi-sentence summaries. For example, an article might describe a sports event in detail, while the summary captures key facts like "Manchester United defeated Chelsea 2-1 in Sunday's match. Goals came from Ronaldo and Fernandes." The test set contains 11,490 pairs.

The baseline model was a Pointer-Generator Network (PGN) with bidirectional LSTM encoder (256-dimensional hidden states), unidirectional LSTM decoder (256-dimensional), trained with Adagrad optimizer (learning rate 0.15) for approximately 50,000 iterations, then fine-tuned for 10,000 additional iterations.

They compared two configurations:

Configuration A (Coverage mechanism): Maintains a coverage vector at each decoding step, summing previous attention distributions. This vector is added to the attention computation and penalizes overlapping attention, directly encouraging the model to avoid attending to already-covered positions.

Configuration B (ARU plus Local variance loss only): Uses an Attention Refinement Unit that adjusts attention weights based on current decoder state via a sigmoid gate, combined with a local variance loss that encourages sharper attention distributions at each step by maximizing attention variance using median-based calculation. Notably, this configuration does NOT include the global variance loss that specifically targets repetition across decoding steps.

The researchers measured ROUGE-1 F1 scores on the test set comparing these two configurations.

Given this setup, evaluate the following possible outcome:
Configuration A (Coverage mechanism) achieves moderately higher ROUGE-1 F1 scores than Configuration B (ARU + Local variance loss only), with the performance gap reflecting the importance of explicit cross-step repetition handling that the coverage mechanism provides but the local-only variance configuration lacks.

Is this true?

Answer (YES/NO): NO